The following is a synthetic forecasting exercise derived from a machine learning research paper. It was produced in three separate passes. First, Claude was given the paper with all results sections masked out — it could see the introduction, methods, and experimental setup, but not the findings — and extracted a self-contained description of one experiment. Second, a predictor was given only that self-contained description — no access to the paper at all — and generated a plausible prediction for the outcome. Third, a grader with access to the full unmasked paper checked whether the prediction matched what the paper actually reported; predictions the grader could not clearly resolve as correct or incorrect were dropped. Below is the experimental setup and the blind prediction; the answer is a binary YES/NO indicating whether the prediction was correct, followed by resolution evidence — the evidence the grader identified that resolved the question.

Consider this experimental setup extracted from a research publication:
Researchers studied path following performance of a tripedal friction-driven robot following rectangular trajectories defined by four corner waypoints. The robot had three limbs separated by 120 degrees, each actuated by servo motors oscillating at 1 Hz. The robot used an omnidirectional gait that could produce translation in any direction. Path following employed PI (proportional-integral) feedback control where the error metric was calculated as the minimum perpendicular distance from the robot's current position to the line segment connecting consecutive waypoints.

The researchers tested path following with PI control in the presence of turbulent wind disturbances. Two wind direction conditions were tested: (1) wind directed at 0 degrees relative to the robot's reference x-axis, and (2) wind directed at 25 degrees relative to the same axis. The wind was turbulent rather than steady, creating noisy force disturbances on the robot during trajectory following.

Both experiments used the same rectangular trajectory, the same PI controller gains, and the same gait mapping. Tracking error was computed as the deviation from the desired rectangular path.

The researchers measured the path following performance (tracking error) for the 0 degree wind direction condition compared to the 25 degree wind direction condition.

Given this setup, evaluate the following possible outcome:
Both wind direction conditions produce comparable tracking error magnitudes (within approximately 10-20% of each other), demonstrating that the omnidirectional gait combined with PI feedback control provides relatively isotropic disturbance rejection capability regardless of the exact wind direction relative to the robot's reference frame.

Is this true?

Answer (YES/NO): YES